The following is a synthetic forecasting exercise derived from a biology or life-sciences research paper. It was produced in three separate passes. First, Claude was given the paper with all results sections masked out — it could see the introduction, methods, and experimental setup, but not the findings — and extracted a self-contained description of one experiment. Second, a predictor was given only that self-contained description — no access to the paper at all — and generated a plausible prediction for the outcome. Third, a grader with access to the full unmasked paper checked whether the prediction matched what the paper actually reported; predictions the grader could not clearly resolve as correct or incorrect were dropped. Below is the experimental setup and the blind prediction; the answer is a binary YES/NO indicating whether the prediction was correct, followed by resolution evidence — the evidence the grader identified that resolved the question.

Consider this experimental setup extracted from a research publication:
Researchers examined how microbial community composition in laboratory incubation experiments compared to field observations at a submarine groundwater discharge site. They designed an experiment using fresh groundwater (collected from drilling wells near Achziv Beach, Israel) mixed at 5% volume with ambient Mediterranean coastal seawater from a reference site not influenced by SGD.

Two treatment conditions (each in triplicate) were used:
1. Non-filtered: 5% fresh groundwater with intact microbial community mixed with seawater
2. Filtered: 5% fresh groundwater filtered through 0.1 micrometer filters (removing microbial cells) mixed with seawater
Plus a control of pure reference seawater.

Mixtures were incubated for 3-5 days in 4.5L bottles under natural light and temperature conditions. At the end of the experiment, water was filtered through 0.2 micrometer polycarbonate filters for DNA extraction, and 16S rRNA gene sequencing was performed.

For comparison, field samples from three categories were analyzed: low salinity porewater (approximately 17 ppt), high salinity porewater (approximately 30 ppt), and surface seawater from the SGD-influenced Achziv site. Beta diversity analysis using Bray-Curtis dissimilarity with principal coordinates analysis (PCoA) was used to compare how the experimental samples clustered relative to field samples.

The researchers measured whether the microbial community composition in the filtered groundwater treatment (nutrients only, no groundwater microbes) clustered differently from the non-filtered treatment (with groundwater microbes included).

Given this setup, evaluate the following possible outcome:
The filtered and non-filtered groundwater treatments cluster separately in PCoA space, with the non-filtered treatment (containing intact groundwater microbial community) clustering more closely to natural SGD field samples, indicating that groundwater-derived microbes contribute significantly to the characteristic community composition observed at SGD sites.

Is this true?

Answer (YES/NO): NO